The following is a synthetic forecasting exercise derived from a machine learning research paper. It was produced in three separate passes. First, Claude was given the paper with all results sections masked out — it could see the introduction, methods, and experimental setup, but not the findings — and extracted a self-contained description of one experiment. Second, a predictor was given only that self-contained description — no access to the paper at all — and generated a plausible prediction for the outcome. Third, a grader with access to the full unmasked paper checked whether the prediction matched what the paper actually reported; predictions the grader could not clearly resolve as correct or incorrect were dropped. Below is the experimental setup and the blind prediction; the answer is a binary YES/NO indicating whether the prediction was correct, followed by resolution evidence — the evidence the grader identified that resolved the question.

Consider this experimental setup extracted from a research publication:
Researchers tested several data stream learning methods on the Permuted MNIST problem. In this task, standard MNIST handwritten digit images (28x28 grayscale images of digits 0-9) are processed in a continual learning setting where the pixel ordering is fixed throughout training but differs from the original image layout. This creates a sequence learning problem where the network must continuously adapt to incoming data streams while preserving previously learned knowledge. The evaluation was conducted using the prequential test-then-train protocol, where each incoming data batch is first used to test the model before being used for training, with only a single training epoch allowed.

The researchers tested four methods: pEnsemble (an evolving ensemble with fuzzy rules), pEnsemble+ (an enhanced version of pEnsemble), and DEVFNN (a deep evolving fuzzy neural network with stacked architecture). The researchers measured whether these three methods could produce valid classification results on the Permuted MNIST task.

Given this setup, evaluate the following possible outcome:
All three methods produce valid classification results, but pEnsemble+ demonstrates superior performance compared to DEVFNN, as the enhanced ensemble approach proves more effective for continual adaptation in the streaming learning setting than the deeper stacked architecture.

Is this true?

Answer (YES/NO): NO